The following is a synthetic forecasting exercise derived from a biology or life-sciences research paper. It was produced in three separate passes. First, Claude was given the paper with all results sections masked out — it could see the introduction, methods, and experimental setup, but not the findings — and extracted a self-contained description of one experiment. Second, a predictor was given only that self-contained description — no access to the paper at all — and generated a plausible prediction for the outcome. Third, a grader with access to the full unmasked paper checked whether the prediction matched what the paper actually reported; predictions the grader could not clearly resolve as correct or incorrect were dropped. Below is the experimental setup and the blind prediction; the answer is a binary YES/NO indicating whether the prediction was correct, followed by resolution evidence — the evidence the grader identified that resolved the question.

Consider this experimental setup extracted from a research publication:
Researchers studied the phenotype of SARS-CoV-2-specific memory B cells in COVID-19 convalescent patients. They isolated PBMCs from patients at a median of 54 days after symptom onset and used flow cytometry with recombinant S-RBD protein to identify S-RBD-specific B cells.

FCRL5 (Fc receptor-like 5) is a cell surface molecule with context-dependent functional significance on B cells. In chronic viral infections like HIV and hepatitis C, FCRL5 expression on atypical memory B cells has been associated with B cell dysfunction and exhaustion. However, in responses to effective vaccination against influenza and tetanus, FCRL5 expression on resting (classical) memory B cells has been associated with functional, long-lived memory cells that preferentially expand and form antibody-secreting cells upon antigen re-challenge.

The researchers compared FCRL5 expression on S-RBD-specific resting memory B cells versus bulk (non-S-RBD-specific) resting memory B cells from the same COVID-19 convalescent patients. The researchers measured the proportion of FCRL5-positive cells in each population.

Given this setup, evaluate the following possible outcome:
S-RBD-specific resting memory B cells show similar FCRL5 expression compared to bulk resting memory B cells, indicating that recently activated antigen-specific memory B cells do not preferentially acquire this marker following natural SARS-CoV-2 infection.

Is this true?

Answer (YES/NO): NO